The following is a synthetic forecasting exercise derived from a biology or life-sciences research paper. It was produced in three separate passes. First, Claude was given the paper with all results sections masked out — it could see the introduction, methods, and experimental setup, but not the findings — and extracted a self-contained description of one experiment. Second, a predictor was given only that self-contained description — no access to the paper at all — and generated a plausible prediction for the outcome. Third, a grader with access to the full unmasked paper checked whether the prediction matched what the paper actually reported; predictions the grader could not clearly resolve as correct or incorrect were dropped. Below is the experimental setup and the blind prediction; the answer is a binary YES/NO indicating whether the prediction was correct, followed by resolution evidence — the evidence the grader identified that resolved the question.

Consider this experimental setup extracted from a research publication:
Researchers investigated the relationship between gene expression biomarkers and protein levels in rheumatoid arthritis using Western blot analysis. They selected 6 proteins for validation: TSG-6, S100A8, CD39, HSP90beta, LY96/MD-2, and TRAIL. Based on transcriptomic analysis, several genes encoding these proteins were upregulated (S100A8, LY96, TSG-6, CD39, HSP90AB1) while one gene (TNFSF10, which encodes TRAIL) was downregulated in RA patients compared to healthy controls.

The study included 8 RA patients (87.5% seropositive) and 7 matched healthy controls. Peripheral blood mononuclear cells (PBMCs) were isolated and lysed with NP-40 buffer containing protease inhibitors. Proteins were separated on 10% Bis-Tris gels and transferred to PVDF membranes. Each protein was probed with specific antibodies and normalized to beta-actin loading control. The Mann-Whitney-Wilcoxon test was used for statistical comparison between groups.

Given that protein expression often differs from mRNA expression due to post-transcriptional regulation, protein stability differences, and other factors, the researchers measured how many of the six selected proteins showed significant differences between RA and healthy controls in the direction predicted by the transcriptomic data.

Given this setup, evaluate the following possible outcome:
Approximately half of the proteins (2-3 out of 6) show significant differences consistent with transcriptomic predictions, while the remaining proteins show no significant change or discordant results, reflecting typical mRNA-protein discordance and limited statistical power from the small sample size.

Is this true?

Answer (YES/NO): YES